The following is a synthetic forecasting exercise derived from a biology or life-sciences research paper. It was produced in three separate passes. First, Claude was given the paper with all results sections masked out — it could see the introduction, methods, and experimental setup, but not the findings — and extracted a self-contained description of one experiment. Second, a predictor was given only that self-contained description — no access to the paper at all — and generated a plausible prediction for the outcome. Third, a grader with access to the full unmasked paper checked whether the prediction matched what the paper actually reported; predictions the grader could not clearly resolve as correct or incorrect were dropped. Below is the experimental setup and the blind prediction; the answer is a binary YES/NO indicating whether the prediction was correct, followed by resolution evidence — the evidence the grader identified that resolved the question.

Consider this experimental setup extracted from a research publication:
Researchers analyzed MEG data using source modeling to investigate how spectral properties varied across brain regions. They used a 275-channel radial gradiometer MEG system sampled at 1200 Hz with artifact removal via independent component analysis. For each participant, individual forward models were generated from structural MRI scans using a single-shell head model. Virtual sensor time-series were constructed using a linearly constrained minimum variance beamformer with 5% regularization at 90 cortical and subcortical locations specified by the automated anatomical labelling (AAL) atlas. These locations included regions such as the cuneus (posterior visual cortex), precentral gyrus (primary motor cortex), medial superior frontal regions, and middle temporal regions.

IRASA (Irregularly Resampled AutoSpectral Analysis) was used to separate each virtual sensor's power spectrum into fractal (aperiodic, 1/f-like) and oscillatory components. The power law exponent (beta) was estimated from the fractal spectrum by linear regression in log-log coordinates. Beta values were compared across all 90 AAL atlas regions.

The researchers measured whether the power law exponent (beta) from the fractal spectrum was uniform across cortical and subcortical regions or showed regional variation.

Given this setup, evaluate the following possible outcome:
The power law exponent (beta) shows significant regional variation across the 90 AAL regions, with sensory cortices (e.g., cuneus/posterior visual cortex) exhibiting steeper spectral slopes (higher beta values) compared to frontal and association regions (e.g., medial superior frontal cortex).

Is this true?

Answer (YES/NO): NO